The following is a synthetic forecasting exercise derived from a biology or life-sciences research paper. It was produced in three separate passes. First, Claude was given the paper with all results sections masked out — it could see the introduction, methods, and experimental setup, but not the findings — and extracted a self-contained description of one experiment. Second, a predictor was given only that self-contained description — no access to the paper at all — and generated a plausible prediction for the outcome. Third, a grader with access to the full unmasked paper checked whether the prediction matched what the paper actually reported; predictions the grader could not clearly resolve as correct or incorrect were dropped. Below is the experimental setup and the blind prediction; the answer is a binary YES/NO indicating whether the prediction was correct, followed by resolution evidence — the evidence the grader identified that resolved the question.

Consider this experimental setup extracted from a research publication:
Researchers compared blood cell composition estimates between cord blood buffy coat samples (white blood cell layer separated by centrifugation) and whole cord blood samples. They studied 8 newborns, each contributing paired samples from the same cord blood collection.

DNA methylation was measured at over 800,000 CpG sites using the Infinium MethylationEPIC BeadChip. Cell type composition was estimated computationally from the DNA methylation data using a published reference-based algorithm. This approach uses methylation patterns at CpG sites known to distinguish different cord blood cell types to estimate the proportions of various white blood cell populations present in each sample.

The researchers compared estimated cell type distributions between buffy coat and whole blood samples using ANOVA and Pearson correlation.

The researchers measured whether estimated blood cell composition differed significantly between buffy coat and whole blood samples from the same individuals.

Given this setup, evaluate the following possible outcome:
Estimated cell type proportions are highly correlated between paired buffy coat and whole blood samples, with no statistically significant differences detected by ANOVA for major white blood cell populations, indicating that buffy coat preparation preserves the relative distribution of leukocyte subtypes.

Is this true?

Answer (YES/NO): YES